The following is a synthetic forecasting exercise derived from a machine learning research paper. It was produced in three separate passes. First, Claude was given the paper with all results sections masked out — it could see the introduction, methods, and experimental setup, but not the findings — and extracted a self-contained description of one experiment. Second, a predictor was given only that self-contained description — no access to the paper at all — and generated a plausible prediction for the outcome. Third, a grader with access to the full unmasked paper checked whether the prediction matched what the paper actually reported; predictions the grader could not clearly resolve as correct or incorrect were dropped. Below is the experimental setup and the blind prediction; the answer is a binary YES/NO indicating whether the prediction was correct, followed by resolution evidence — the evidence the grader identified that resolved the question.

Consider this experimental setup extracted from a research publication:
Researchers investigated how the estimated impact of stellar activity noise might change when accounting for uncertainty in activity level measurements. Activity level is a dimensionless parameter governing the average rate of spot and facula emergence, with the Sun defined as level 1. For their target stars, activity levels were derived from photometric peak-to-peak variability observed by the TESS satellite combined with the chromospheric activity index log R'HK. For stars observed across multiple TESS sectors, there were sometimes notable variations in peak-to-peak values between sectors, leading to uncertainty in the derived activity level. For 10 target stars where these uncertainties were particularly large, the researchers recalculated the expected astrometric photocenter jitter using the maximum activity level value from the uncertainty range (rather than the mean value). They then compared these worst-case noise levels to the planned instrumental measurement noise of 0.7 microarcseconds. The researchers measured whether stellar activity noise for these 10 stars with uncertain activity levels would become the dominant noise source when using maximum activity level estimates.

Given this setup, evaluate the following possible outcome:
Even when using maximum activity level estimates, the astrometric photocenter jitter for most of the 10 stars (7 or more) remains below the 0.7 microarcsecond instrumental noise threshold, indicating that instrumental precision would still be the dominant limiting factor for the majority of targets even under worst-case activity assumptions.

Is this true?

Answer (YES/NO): YES